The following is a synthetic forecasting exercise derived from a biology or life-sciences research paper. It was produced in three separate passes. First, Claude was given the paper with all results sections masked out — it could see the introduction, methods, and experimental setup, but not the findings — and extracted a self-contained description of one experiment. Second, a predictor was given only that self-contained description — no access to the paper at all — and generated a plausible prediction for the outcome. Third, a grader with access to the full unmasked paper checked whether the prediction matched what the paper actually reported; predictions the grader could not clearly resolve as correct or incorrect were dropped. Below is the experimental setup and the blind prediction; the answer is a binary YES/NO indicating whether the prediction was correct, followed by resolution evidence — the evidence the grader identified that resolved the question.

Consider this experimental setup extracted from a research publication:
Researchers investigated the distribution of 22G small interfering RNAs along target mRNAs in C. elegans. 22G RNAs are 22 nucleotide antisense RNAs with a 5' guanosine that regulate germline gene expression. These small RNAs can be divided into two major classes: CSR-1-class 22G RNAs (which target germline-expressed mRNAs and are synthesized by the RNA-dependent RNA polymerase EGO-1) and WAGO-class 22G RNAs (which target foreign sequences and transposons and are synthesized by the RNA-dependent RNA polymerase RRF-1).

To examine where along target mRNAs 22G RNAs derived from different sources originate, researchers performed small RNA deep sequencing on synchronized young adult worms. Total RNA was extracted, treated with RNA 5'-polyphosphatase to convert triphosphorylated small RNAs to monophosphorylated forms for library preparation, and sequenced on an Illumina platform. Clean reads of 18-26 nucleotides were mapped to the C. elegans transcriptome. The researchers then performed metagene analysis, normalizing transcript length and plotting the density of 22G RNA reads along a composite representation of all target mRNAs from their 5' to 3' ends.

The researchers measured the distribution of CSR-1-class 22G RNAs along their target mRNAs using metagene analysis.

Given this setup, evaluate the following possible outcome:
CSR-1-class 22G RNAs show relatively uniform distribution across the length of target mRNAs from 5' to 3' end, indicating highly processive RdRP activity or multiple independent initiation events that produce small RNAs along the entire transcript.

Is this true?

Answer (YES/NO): YES